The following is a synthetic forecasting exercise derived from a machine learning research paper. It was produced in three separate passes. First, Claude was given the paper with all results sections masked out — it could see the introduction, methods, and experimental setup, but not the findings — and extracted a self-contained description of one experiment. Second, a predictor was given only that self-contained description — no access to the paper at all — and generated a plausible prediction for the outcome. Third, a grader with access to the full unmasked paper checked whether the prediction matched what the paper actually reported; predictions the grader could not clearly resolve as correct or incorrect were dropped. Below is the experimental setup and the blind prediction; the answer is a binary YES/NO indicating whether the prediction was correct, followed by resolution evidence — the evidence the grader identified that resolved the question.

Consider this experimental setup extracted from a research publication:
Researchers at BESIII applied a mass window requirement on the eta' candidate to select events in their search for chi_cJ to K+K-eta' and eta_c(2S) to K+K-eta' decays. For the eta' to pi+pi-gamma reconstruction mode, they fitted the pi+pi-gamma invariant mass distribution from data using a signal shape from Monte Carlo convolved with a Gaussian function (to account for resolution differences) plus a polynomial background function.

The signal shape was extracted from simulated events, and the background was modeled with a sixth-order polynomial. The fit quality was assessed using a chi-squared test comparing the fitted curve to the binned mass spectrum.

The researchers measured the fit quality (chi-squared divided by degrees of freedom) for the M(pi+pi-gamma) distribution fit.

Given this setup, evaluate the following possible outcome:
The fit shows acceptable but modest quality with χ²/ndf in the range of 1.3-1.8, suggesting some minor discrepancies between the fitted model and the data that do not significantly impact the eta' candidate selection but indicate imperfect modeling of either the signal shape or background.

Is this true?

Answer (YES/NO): YES